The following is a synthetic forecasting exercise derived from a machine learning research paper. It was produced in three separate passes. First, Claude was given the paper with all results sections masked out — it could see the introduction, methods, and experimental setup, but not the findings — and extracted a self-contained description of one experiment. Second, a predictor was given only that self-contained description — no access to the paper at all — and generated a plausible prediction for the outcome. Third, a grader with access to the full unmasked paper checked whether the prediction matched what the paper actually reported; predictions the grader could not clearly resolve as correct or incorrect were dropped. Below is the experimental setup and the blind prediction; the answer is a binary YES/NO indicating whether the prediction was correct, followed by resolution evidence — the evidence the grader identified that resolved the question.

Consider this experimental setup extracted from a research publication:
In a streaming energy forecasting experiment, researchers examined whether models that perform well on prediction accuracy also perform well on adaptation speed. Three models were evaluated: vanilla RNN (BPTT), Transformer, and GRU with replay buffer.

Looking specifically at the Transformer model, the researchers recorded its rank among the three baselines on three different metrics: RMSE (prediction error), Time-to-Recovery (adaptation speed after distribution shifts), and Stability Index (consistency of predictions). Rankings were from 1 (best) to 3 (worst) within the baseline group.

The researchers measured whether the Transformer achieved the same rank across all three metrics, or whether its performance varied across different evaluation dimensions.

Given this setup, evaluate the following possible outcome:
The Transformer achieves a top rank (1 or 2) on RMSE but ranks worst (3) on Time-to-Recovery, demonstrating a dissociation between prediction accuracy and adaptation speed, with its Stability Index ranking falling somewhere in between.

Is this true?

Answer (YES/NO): NO